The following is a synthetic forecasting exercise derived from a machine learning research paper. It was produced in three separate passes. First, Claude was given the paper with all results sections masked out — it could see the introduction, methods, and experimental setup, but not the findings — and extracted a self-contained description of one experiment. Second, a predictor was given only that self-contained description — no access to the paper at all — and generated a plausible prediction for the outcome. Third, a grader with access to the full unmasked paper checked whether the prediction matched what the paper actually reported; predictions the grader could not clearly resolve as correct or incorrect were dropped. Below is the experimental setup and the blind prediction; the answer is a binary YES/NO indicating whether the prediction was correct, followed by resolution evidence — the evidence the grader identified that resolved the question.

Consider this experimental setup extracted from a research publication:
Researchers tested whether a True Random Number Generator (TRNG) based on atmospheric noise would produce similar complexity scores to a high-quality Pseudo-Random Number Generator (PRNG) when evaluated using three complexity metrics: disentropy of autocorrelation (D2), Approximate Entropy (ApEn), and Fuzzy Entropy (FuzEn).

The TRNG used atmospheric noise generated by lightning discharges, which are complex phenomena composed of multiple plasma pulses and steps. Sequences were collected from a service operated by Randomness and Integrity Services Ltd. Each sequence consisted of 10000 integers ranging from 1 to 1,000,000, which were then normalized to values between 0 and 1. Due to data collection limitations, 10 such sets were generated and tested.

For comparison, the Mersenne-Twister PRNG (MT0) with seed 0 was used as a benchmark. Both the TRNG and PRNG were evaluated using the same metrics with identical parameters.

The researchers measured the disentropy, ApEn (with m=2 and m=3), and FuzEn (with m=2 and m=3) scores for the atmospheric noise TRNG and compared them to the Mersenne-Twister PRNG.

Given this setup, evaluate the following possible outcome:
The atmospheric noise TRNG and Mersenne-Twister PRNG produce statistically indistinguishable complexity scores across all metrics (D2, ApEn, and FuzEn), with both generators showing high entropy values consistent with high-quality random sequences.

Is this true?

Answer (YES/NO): YES